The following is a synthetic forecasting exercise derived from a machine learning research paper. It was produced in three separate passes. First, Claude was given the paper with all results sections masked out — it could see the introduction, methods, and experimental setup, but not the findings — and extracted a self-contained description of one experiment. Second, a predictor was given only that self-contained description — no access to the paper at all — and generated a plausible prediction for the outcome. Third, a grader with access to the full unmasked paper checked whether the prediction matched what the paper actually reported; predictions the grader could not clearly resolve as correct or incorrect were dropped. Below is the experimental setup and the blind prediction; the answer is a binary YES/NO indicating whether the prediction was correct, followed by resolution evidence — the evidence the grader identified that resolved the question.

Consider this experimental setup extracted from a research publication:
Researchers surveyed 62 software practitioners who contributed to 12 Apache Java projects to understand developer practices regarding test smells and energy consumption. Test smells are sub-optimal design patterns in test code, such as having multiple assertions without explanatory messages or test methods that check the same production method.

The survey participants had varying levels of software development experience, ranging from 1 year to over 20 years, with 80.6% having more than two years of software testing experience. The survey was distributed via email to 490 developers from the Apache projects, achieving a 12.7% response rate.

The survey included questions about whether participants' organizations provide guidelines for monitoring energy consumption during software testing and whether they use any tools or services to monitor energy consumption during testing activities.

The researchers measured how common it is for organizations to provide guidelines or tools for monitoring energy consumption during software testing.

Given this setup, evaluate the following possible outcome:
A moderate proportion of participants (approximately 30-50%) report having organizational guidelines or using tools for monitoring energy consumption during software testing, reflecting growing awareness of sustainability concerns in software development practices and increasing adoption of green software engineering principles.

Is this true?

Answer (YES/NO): NO